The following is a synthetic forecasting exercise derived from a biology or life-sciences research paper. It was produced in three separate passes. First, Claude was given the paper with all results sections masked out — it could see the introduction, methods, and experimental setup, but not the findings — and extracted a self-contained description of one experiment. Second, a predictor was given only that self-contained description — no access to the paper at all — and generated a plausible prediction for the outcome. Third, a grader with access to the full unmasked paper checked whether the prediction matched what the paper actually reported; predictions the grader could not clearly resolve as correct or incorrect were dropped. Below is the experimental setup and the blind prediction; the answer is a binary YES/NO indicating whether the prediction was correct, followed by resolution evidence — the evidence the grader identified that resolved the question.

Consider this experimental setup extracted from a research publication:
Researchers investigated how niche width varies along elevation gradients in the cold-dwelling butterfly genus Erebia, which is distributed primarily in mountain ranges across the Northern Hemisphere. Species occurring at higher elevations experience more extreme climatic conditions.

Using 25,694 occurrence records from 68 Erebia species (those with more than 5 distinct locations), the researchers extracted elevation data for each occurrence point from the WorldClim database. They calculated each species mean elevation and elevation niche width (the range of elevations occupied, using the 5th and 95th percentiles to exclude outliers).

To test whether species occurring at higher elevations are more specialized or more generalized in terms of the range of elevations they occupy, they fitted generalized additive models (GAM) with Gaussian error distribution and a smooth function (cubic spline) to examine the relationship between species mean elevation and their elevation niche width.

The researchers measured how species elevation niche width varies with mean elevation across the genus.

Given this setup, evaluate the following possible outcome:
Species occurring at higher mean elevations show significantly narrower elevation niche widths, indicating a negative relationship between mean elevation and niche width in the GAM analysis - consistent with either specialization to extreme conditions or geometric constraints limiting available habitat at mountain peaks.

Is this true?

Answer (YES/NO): NO